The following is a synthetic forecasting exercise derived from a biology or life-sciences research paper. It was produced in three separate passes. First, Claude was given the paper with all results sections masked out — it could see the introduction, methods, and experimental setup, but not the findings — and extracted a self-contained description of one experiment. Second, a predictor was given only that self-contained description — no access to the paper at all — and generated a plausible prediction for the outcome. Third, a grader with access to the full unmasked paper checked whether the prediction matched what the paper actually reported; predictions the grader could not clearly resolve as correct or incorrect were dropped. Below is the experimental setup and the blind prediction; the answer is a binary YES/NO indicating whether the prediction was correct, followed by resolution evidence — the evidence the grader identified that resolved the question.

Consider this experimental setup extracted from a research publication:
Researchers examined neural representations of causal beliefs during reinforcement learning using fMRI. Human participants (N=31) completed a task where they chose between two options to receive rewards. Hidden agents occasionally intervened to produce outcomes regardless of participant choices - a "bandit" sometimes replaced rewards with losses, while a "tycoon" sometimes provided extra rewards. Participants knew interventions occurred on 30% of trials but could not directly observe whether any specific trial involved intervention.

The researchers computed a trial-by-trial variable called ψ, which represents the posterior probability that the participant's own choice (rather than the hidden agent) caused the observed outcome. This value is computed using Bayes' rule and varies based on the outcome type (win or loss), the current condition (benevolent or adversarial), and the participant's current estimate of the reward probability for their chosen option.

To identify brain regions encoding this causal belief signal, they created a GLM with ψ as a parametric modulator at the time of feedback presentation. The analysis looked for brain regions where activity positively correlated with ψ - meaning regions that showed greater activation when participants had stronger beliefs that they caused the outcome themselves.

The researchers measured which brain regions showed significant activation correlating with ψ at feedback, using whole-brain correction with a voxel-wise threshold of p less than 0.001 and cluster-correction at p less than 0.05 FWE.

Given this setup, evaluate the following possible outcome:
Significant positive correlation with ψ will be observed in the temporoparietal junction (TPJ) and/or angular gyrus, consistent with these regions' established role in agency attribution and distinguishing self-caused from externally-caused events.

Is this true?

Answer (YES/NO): NO